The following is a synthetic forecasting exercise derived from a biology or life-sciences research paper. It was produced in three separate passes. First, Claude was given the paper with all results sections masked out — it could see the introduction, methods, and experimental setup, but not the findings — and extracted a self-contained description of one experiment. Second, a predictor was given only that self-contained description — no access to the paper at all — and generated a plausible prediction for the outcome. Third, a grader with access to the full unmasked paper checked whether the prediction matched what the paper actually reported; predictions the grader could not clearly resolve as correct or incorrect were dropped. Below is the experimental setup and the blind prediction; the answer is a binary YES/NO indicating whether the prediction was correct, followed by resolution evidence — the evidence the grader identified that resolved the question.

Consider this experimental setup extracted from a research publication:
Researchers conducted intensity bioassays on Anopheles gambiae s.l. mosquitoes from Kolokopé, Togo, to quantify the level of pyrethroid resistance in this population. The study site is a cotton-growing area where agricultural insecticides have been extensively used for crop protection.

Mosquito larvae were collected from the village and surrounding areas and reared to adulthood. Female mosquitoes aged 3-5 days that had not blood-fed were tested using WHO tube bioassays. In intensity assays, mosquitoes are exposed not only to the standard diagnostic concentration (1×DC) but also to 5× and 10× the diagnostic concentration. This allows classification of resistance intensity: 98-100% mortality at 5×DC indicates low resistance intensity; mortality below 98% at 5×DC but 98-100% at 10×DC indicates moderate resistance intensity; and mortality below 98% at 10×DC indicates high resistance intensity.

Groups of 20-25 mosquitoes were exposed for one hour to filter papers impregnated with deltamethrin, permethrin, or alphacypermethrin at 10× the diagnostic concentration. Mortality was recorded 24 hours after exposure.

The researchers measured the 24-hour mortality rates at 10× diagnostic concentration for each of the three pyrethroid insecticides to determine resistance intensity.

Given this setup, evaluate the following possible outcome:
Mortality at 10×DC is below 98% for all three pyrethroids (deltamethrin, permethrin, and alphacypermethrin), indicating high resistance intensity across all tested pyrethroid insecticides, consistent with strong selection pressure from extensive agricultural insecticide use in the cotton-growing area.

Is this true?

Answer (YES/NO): YES